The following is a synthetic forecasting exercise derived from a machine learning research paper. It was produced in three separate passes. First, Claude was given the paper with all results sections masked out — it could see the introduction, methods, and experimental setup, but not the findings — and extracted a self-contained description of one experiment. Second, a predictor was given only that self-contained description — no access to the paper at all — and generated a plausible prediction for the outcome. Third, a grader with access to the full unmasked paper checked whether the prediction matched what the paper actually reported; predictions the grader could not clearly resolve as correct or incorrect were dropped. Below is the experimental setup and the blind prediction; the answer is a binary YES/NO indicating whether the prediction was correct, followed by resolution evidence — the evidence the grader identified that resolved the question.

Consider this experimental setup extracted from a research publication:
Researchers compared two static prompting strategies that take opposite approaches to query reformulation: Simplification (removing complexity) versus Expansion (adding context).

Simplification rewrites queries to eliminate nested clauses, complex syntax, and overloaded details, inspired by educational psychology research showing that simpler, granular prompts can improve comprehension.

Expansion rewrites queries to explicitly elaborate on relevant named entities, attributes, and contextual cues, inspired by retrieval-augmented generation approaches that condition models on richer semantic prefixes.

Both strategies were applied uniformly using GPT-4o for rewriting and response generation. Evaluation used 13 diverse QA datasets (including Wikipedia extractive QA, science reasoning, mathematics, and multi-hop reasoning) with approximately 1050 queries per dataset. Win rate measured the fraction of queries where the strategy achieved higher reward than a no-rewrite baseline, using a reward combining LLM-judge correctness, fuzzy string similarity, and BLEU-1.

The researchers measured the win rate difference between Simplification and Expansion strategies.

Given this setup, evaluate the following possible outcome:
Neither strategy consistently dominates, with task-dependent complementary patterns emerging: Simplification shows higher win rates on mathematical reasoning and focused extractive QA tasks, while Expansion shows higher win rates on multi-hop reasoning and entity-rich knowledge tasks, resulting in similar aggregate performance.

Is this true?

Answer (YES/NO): NO